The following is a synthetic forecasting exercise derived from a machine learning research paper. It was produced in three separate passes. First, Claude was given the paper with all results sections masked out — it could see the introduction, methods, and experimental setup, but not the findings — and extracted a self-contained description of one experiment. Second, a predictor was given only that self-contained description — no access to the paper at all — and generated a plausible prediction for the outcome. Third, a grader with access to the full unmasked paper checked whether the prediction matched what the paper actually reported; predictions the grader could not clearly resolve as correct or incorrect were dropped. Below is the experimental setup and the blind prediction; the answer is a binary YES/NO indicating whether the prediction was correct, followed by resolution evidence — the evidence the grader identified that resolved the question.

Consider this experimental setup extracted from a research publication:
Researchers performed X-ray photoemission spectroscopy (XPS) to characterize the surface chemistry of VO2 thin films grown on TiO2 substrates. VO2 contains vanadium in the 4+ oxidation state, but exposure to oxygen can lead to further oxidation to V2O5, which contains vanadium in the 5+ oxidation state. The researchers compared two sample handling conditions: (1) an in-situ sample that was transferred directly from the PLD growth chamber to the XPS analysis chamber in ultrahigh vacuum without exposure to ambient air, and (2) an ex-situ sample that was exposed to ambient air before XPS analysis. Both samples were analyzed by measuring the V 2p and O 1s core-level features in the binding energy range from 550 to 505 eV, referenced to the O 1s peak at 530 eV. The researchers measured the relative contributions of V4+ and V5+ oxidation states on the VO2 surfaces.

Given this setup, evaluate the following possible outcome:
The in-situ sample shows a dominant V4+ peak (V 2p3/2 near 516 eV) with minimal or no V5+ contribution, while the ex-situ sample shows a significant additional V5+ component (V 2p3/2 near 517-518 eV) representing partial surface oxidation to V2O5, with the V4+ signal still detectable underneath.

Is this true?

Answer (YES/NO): NO